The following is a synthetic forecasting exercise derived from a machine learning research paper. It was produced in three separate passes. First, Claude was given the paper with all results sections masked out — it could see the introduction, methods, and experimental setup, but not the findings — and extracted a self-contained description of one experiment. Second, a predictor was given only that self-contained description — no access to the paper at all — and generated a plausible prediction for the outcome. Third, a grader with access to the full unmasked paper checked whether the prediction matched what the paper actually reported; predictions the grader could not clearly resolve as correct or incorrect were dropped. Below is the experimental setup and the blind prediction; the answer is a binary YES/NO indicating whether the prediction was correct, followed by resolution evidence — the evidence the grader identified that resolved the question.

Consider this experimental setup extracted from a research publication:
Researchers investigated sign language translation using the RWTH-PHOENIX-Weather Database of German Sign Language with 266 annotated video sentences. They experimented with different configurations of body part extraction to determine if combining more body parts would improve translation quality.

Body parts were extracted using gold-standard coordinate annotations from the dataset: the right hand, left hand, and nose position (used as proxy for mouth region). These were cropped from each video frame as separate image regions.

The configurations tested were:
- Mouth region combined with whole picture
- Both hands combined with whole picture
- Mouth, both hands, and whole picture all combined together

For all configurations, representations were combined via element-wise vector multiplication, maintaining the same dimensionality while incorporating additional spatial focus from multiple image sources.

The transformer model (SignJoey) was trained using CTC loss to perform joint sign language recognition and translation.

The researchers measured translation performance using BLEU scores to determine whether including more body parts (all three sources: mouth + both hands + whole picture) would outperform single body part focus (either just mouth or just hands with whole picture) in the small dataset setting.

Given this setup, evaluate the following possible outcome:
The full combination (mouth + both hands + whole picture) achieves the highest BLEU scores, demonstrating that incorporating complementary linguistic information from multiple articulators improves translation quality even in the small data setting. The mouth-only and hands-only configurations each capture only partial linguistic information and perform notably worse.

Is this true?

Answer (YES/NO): NO